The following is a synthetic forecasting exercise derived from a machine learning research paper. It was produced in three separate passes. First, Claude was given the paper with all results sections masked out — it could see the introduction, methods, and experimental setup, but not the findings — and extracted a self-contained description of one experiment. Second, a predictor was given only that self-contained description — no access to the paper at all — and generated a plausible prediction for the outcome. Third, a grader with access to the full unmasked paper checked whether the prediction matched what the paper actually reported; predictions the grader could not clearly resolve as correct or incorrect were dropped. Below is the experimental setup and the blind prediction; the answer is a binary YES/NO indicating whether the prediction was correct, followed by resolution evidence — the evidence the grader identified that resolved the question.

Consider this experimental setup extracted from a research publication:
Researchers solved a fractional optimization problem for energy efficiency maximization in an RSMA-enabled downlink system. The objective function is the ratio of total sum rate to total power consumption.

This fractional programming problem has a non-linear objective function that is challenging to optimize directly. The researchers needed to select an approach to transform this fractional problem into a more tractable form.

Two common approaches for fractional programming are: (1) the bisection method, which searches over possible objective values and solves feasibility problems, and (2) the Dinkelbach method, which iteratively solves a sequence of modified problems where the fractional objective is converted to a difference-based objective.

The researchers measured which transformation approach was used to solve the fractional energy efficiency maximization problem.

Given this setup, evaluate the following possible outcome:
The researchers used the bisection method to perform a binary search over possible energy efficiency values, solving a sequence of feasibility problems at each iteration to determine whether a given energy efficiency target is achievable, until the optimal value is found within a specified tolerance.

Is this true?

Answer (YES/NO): NO